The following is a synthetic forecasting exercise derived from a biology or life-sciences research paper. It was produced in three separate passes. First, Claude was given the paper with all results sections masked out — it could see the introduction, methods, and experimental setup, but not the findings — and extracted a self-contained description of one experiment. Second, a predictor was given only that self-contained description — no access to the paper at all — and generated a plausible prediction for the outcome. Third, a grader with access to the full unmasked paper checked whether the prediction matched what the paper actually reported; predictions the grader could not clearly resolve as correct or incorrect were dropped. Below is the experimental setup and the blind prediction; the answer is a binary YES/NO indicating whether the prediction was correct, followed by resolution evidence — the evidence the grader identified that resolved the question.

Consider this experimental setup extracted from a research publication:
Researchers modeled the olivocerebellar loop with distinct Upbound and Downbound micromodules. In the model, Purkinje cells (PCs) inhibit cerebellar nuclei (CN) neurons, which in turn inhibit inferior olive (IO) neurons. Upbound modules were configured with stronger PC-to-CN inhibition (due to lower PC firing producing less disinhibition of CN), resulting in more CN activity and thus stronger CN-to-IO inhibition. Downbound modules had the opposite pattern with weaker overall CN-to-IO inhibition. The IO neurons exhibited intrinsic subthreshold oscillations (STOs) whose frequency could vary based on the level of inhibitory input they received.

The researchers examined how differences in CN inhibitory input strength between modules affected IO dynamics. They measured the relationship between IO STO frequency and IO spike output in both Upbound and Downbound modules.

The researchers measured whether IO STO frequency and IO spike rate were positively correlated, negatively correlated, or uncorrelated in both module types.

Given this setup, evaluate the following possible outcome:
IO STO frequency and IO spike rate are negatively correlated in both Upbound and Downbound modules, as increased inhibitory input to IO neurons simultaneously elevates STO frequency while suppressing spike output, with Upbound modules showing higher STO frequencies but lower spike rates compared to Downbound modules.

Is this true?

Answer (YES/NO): NO